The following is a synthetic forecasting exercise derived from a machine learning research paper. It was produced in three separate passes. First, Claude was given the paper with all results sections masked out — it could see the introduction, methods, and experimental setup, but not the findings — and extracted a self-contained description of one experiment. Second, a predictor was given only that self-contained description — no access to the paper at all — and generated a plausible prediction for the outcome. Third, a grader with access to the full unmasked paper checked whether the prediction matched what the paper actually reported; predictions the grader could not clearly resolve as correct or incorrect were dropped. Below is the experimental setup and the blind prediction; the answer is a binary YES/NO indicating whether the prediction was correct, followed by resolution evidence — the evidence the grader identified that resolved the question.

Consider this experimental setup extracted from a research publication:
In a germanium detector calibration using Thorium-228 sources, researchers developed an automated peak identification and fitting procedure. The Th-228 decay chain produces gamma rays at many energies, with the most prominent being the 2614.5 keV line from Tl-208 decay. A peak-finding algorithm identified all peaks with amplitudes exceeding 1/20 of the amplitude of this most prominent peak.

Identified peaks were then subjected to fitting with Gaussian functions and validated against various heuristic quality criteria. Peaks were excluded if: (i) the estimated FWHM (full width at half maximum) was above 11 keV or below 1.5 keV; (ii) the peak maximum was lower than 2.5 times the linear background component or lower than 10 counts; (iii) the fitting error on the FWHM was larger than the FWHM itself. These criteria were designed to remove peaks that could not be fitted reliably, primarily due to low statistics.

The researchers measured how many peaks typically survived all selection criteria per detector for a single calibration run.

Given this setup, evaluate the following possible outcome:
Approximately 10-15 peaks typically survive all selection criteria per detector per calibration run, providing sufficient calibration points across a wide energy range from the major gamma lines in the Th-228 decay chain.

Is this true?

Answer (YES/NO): NO